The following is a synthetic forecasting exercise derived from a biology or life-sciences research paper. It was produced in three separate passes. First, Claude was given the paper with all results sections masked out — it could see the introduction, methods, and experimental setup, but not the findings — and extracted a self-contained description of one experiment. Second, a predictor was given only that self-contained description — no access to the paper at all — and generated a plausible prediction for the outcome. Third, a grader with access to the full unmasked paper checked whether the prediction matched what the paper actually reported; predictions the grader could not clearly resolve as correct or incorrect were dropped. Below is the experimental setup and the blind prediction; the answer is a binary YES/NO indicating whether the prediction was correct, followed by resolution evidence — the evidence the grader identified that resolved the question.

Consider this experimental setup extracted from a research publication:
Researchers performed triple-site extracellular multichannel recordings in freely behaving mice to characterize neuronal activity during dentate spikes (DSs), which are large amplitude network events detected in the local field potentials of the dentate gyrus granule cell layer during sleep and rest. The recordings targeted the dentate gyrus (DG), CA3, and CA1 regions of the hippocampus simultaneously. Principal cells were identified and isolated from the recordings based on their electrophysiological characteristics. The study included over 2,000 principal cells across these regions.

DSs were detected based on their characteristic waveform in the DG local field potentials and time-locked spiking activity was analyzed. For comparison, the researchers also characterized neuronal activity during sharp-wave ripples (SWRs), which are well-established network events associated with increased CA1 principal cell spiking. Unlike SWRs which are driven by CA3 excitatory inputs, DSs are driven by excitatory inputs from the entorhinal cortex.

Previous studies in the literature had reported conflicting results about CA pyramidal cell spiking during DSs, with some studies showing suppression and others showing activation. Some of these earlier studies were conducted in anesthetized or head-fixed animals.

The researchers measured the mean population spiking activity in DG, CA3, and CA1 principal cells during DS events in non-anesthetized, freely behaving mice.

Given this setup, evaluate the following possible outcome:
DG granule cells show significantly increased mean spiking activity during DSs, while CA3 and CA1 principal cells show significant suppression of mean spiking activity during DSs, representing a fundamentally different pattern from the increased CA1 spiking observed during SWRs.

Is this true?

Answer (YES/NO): NO